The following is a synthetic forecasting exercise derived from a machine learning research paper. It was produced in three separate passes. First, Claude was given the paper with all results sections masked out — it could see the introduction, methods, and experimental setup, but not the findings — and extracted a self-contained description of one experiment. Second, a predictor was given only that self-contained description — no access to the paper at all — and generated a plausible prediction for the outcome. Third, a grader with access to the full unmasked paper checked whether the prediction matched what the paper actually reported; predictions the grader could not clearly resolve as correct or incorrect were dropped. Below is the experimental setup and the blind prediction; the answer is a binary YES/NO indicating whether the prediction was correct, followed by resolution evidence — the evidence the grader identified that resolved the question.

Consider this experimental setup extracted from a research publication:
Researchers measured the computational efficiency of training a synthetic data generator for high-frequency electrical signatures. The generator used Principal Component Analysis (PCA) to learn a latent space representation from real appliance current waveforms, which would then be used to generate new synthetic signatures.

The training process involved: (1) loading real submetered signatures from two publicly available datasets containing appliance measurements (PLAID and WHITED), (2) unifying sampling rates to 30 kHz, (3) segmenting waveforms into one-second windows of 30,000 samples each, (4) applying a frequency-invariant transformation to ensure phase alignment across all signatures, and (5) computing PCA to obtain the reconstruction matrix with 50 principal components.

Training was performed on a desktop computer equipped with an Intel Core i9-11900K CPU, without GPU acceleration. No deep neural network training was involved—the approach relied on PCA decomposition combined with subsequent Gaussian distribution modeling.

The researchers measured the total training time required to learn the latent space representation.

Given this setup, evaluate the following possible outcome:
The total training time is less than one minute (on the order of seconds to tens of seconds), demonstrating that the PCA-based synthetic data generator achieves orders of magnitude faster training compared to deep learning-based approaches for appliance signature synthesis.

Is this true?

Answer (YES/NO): YES